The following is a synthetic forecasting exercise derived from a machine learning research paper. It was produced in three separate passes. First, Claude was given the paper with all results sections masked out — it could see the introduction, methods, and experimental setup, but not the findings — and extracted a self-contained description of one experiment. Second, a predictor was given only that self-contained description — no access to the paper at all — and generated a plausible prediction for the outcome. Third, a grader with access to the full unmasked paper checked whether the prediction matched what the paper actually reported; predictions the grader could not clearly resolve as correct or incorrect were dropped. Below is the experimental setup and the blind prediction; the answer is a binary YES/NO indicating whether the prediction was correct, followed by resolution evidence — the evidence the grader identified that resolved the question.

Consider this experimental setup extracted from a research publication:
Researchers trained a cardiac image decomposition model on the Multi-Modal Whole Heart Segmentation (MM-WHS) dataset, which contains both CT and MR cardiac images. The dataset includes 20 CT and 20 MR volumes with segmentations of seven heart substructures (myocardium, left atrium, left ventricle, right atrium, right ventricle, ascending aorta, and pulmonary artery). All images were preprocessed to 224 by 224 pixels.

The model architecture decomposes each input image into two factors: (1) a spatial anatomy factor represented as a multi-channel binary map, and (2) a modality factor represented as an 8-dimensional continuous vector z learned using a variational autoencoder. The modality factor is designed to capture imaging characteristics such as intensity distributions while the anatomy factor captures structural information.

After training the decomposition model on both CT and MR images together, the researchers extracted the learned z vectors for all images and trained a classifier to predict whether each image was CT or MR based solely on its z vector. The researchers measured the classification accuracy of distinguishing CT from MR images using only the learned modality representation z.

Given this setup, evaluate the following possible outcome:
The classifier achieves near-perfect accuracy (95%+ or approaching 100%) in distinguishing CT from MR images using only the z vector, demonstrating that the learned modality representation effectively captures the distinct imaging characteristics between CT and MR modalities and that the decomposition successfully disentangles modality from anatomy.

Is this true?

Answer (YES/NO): NO